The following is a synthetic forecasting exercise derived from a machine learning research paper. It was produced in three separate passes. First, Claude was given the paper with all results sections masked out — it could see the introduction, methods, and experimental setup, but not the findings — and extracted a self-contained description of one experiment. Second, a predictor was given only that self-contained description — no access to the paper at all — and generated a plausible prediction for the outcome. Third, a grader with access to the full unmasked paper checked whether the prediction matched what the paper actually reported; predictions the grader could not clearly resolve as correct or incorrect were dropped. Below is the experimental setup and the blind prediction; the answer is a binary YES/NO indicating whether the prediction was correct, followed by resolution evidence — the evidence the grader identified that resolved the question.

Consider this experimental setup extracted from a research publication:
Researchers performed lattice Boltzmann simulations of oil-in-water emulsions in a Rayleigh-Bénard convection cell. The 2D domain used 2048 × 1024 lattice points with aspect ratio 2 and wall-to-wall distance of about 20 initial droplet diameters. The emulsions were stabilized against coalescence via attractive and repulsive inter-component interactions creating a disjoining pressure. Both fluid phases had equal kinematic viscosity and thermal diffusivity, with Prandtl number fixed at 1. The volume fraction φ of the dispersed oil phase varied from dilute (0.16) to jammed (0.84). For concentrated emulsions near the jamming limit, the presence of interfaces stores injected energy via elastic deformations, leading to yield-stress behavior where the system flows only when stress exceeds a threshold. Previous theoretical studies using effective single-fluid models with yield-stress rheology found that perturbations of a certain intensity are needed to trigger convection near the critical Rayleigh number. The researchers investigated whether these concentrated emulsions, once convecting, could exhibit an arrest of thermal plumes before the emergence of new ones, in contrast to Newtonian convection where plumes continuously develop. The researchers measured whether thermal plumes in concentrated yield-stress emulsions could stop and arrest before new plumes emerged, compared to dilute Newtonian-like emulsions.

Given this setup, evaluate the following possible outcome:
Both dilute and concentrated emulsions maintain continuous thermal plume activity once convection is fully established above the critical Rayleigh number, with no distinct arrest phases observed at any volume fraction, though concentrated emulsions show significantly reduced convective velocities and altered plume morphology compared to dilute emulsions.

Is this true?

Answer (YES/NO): NO